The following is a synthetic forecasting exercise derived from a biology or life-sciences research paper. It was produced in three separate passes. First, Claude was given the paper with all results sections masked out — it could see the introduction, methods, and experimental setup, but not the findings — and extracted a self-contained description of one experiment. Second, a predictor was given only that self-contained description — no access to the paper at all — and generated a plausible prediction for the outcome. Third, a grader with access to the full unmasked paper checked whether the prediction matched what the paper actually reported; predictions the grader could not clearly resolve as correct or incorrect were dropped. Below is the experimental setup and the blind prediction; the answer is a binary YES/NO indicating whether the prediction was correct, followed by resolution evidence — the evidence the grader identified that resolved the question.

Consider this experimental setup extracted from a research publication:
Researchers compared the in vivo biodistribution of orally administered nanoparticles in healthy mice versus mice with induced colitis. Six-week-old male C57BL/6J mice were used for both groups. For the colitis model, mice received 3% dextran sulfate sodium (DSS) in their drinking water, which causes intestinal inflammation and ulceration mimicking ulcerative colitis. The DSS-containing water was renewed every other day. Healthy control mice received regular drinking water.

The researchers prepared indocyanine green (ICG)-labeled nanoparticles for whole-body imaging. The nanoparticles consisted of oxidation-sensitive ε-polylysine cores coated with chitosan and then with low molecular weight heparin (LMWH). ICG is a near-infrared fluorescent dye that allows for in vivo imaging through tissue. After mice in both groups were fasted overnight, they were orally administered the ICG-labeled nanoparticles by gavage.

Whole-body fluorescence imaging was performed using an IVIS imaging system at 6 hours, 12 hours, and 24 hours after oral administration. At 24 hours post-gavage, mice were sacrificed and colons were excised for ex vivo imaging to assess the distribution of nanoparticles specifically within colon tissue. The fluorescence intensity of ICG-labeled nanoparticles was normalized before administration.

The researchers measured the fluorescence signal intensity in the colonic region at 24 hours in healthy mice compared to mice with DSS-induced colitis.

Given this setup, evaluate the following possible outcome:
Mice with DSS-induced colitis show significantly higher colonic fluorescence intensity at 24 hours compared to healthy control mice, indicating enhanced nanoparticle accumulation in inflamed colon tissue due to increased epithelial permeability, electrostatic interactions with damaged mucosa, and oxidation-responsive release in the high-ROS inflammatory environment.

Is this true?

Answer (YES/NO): NO